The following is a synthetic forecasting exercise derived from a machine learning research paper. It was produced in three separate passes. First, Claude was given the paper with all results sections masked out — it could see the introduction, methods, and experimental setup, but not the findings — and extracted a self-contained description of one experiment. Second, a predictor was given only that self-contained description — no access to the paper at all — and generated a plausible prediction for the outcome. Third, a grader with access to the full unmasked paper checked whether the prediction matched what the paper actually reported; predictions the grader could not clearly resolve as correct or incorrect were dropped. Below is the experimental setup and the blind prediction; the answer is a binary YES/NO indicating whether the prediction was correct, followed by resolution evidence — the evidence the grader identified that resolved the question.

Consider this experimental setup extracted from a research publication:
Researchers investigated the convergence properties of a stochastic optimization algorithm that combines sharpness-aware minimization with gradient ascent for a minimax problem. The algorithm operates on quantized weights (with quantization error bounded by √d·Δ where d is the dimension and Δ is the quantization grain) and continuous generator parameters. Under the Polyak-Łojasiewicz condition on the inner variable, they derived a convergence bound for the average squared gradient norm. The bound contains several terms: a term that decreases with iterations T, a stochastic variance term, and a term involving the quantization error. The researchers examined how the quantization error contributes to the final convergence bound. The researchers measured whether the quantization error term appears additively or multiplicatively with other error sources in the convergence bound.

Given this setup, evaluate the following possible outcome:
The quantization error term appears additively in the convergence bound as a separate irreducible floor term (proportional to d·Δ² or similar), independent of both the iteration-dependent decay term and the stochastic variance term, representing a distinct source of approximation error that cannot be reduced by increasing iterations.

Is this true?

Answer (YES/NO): YES